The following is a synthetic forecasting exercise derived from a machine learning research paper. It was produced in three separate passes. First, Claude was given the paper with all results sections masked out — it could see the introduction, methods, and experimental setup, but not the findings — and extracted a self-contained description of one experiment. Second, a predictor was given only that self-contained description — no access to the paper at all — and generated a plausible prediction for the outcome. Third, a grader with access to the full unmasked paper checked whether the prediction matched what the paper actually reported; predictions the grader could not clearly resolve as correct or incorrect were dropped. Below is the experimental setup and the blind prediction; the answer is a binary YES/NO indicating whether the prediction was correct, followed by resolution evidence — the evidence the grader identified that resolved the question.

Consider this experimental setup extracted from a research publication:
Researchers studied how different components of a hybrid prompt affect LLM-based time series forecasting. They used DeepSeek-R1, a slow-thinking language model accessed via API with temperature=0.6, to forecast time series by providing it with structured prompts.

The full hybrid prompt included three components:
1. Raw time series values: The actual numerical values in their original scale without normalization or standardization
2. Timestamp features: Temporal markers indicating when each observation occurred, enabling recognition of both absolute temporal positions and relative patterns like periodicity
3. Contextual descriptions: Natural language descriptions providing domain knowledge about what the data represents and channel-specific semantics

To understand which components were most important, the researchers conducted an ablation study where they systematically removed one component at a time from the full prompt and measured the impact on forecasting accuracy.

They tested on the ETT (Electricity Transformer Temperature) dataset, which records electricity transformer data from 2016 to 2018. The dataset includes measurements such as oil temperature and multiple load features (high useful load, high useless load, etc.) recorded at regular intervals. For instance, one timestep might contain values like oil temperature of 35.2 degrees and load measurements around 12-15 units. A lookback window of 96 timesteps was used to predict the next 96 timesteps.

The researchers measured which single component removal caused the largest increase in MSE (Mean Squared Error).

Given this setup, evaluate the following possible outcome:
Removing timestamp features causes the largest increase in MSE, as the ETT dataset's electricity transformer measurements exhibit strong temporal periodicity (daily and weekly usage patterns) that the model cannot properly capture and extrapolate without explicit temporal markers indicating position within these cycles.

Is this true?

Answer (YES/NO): YES